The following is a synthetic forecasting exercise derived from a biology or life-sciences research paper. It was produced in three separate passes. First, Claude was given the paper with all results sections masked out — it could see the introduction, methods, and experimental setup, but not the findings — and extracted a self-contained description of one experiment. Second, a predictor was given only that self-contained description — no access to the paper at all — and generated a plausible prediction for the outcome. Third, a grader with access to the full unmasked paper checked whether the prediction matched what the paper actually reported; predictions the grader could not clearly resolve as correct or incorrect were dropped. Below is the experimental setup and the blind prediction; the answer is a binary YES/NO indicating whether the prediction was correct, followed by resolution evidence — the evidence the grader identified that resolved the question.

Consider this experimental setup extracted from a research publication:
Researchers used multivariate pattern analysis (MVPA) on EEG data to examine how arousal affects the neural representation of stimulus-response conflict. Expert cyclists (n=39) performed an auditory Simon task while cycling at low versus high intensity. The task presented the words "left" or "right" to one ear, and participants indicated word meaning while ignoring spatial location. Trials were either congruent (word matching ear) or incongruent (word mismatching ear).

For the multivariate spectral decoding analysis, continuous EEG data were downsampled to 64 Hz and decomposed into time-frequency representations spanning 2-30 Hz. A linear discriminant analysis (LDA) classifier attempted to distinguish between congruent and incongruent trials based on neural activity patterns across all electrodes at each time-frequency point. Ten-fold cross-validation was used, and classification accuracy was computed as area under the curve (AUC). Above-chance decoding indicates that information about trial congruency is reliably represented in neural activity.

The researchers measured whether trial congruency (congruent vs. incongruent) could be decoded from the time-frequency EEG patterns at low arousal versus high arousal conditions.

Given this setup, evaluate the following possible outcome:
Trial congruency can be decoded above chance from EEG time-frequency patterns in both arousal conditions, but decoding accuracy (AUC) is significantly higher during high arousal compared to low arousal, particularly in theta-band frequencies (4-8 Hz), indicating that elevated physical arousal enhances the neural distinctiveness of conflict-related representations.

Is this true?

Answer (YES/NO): NO